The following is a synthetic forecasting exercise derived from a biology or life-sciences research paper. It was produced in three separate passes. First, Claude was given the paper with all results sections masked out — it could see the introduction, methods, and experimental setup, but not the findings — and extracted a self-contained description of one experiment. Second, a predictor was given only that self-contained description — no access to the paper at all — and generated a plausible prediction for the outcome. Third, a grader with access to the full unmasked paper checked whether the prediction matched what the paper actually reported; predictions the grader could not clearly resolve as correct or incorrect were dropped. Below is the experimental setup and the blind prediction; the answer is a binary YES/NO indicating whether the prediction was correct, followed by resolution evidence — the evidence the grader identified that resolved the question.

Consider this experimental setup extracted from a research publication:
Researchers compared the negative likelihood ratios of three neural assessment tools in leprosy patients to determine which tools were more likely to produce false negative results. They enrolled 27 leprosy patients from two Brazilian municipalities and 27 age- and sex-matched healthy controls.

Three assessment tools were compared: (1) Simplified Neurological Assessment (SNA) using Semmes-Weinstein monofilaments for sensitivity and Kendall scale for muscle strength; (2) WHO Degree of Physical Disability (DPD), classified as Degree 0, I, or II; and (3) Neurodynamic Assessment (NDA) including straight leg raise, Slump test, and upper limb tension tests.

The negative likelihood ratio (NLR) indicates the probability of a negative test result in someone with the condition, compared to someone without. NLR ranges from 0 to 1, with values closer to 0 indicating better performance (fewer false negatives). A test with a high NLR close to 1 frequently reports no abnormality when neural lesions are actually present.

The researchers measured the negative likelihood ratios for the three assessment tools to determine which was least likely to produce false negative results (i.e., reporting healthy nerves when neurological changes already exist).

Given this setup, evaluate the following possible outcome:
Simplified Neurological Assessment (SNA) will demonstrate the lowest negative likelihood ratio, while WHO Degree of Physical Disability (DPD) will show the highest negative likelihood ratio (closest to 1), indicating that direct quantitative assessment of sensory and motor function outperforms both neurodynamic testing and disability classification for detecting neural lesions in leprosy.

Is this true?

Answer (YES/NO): NO